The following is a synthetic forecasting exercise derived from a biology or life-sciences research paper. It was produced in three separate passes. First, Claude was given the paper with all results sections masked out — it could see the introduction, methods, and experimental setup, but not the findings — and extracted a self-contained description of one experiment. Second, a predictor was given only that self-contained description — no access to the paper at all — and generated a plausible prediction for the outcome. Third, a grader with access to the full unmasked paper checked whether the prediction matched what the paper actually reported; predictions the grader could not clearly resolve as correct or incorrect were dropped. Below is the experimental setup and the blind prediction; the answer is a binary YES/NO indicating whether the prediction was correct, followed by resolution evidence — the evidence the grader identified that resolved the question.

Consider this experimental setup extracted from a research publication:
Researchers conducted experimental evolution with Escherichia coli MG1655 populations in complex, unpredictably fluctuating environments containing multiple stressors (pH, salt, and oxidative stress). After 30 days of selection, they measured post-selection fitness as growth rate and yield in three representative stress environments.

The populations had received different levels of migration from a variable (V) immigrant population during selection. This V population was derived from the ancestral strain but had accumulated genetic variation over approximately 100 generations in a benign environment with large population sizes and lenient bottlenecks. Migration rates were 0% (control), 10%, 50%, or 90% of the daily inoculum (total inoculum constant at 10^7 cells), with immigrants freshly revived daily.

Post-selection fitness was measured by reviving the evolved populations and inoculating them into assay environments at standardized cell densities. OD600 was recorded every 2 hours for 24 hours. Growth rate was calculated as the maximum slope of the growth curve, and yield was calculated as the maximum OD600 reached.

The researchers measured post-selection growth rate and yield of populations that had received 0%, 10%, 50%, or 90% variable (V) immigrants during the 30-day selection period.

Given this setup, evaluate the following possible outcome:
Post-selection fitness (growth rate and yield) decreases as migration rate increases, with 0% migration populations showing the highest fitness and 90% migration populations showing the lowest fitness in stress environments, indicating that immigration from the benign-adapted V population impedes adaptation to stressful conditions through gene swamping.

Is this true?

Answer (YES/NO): NO